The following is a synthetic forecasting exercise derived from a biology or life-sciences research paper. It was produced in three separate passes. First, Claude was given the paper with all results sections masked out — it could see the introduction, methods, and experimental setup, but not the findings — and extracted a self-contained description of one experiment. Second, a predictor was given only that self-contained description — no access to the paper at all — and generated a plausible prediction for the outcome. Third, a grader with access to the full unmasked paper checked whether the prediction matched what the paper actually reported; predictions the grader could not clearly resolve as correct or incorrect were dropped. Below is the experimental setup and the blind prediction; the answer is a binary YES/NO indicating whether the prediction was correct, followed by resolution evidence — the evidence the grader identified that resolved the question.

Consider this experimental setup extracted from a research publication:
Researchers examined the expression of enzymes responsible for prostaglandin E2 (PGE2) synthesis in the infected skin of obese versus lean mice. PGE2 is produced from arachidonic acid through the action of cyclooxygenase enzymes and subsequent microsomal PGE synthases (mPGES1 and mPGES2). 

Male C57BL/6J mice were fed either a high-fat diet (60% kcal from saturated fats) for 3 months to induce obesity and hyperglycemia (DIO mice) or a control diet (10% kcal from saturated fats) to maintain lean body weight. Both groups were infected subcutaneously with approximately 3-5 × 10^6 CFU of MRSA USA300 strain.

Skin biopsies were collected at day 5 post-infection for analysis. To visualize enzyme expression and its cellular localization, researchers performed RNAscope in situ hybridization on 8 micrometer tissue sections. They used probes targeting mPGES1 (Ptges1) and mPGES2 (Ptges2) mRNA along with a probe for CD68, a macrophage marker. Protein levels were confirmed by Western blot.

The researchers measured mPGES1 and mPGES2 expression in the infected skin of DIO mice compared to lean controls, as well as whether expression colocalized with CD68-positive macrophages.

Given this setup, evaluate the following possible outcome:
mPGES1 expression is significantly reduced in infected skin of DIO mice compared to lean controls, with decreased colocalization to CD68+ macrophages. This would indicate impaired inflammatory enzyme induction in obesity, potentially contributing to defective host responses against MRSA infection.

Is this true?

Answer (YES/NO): YES